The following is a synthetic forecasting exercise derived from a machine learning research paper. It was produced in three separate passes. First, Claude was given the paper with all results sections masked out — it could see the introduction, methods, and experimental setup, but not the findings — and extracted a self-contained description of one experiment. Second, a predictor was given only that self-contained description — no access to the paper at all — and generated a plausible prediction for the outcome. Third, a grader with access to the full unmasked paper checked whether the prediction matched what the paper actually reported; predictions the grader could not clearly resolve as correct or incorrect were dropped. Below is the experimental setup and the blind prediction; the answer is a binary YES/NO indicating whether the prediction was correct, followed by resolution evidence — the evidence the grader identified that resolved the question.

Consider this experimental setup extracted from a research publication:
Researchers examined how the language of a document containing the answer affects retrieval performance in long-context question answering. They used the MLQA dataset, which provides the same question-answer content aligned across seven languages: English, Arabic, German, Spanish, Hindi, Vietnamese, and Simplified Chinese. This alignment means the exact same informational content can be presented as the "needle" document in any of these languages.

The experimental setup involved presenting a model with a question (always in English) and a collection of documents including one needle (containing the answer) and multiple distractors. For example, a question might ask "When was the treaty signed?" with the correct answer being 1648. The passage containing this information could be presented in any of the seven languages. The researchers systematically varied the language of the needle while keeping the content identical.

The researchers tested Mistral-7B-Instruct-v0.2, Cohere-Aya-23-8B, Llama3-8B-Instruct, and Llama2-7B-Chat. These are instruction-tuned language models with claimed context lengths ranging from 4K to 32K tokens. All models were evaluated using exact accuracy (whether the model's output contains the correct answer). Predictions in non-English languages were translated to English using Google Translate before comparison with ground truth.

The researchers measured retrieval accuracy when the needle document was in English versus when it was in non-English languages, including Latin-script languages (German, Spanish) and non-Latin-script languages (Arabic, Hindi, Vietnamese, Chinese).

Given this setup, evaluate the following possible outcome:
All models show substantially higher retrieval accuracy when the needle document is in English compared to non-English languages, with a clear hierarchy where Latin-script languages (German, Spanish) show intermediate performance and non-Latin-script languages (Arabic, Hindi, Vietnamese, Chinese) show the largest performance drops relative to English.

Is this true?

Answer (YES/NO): YES